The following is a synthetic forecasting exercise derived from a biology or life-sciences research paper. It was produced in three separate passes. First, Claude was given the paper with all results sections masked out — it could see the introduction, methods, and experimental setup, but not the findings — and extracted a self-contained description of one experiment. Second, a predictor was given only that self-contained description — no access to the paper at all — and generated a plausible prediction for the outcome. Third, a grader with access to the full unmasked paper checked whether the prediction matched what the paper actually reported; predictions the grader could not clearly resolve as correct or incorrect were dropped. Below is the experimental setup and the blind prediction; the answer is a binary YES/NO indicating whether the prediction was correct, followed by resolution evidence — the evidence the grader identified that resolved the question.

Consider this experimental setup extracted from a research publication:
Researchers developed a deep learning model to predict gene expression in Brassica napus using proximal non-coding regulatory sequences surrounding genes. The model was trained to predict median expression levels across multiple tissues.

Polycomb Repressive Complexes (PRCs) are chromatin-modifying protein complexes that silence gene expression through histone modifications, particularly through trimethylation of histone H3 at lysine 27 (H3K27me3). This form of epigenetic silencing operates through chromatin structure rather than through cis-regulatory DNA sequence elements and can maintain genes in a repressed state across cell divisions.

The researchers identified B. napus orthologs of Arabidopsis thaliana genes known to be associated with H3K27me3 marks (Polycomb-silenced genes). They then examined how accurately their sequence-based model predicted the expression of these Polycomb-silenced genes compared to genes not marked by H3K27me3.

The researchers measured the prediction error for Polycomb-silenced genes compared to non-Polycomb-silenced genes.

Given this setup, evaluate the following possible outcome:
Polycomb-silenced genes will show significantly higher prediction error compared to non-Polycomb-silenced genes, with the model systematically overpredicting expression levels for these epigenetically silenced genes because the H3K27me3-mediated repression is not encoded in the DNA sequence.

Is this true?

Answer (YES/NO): YES